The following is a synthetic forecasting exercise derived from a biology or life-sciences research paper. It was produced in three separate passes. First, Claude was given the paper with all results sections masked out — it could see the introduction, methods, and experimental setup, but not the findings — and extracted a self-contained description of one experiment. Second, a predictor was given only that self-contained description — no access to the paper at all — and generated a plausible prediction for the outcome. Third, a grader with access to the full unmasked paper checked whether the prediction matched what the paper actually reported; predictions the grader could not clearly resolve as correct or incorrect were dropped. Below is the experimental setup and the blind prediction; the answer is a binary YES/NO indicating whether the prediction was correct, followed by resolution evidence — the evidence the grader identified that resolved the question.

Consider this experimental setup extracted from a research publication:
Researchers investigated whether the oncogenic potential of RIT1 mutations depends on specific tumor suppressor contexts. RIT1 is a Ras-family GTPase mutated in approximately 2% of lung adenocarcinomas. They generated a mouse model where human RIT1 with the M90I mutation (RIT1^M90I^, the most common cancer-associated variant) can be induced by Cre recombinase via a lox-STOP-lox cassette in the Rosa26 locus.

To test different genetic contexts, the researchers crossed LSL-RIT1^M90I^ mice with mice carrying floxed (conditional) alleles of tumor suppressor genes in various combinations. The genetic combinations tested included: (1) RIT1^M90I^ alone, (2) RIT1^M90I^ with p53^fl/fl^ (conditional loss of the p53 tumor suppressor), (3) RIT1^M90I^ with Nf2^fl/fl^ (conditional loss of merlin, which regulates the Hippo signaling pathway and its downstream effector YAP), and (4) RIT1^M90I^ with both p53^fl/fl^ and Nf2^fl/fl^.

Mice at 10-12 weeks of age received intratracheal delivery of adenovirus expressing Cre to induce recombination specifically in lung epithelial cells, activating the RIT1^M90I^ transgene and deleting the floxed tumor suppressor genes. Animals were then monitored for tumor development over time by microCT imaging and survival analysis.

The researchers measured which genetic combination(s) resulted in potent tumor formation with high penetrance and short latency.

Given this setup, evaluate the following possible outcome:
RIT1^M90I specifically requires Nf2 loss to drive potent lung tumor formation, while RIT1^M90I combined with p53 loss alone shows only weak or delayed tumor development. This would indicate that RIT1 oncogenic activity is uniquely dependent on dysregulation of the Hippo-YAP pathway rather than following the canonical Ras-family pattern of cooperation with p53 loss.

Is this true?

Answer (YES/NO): YES